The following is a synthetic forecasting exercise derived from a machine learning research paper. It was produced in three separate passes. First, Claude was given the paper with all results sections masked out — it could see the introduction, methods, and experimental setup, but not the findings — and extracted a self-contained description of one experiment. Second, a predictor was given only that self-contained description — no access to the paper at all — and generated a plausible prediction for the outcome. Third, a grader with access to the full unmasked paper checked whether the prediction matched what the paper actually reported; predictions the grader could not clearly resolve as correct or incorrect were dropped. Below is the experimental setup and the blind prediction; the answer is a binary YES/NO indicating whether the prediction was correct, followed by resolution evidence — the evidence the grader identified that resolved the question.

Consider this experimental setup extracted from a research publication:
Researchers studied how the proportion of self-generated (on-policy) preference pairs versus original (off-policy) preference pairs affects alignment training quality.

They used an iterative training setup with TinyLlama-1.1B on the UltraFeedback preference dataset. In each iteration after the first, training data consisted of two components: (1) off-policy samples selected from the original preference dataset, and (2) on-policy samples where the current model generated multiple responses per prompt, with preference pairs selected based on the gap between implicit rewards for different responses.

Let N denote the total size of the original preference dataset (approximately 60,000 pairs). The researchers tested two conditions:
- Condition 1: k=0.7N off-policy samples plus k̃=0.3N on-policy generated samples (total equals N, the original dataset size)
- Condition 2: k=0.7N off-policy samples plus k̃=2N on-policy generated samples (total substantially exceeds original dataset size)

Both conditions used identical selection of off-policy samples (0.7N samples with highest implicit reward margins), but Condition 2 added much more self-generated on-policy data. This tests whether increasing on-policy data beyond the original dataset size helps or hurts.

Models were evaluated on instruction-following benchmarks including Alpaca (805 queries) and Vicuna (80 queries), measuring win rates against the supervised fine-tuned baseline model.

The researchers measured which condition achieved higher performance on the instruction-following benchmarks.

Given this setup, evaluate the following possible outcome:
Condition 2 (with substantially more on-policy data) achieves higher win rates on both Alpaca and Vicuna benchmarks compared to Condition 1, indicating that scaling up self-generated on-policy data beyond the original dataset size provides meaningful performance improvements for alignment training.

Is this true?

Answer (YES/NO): NO